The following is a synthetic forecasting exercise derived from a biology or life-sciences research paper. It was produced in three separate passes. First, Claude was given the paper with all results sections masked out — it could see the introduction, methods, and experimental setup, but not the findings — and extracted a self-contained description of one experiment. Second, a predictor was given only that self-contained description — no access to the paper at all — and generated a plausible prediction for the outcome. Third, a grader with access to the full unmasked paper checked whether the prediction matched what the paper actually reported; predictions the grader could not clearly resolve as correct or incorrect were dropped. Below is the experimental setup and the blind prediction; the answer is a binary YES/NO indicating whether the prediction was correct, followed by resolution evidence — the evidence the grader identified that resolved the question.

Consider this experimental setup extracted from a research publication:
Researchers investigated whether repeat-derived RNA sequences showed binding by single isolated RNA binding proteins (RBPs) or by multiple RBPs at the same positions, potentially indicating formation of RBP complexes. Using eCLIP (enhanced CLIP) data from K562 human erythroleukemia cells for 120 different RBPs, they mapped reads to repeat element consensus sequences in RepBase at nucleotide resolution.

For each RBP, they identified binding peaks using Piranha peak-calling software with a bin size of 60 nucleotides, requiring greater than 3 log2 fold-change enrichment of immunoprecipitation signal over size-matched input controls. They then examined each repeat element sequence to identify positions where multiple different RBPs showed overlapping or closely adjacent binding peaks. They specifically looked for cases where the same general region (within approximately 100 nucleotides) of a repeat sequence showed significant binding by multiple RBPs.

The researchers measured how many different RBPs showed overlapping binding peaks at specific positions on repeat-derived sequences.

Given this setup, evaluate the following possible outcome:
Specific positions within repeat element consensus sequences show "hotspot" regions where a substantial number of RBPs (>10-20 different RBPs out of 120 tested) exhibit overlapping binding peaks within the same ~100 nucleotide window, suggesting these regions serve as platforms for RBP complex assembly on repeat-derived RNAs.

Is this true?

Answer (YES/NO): NO